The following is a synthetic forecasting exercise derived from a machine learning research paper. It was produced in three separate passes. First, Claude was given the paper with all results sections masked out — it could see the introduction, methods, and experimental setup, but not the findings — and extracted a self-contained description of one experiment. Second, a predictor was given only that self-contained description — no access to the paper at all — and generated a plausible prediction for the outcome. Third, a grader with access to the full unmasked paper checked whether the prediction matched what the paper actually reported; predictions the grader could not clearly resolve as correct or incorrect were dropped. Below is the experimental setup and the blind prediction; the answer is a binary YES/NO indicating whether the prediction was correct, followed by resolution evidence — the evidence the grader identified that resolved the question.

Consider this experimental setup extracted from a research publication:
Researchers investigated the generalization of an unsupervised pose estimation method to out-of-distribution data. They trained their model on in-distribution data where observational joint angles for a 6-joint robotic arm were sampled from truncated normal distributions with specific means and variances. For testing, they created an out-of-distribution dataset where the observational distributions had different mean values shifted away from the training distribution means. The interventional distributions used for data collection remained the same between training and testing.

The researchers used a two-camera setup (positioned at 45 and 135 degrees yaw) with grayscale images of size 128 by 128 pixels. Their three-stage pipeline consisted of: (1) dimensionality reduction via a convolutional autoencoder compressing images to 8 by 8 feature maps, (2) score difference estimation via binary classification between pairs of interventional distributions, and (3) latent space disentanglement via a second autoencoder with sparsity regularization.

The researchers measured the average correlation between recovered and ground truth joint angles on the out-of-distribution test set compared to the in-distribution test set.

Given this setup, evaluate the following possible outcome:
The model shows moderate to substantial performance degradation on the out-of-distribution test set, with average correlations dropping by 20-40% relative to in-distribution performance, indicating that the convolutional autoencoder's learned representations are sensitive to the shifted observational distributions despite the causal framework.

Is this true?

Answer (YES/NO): NO